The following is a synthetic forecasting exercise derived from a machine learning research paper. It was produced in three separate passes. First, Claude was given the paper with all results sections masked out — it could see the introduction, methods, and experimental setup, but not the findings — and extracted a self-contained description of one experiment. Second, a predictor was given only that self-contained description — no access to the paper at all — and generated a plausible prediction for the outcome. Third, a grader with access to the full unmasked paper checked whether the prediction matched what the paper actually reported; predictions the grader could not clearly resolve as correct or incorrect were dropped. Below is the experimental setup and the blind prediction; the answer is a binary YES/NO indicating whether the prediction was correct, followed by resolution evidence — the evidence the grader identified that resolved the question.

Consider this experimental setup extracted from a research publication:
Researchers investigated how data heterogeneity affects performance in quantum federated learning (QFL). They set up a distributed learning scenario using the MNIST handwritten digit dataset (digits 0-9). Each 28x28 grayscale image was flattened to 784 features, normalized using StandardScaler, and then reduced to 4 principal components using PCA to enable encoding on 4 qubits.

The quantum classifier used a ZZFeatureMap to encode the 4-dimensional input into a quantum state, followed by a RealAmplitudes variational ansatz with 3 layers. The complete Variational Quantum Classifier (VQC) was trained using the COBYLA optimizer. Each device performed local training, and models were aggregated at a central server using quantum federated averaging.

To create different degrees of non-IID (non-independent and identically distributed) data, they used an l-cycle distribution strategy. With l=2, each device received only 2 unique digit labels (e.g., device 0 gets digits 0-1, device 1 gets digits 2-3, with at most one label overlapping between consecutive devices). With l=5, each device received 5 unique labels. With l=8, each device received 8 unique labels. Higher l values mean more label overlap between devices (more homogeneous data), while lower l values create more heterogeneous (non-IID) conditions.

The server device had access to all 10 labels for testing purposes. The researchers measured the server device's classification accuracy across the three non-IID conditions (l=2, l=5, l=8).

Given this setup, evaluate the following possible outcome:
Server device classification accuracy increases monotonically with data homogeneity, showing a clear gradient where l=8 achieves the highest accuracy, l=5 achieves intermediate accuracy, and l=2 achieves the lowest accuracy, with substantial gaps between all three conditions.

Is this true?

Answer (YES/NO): NO